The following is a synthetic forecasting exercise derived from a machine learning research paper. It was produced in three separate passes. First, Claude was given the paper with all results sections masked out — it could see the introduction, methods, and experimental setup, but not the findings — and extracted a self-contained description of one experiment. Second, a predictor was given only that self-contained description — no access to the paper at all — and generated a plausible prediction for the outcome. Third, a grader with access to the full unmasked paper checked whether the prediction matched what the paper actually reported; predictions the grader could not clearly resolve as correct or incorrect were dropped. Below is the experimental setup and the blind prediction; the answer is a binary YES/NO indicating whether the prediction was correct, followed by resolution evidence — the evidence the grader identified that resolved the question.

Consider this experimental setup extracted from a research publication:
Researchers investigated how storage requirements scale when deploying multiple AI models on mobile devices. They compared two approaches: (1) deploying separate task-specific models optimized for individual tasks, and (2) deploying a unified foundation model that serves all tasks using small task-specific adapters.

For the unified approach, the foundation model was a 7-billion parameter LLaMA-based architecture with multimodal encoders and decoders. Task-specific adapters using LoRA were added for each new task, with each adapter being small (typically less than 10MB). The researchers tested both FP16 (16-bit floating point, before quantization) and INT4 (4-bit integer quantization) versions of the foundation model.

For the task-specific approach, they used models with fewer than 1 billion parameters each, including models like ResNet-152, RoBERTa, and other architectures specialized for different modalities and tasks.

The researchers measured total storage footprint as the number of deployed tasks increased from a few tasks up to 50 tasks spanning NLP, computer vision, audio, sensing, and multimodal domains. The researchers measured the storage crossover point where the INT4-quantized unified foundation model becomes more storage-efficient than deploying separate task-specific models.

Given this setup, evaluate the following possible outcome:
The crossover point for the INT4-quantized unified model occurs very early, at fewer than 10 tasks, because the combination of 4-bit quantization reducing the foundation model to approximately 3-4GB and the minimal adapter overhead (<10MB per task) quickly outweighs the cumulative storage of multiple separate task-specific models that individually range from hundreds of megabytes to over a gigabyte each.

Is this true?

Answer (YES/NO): NO